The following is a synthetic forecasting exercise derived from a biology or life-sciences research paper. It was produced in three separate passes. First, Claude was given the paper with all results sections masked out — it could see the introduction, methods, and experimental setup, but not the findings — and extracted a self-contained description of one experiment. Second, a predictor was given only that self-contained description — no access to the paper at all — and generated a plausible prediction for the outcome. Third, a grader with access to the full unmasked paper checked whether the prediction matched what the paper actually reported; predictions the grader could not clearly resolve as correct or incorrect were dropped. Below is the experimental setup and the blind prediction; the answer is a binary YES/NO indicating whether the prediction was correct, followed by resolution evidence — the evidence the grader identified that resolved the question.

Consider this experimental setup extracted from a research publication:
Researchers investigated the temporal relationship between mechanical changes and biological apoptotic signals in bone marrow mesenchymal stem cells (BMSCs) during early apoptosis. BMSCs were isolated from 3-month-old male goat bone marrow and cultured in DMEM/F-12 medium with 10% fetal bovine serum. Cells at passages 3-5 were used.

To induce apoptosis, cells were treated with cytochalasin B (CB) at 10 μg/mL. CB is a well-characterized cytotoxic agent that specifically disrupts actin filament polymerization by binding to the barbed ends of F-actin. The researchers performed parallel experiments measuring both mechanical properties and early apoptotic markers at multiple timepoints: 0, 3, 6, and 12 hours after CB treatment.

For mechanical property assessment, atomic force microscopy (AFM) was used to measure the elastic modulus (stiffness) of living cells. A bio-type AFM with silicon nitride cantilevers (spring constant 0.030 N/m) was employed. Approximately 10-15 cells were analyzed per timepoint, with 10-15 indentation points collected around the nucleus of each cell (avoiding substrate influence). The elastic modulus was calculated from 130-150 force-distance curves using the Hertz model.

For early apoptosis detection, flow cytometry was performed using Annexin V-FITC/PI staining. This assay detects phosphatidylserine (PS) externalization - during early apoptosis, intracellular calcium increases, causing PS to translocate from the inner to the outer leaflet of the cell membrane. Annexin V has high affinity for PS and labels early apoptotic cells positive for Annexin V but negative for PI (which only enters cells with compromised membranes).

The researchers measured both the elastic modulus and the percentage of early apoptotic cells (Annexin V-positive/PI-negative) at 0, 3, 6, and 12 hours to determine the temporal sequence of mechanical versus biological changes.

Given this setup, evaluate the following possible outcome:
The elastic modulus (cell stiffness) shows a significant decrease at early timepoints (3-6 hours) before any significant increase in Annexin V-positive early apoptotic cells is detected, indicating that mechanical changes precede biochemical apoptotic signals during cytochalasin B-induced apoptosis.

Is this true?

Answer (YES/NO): YES